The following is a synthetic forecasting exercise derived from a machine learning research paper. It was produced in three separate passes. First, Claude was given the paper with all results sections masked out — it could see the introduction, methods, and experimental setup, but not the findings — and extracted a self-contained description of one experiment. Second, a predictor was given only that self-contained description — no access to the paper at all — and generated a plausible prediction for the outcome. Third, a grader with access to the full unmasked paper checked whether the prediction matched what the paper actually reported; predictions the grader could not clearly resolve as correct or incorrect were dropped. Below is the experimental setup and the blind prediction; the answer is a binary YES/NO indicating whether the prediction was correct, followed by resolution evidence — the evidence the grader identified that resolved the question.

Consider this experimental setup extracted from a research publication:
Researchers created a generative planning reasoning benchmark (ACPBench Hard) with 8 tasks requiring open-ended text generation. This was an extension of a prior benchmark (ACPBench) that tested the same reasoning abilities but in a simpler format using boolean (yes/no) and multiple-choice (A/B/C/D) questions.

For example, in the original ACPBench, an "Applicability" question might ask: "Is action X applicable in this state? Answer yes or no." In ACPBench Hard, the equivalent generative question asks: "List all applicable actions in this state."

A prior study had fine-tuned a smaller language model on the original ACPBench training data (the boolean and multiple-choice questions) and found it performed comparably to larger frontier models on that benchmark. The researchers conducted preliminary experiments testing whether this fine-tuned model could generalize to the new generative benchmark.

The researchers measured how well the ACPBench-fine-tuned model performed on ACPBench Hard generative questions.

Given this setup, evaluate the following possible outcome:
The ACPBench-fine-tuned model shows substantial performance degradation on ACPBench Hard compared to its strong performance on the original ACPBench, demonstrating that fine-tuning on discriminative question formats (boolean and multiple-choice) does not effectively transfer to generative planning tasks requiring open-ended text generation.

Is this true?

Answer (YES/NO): YES